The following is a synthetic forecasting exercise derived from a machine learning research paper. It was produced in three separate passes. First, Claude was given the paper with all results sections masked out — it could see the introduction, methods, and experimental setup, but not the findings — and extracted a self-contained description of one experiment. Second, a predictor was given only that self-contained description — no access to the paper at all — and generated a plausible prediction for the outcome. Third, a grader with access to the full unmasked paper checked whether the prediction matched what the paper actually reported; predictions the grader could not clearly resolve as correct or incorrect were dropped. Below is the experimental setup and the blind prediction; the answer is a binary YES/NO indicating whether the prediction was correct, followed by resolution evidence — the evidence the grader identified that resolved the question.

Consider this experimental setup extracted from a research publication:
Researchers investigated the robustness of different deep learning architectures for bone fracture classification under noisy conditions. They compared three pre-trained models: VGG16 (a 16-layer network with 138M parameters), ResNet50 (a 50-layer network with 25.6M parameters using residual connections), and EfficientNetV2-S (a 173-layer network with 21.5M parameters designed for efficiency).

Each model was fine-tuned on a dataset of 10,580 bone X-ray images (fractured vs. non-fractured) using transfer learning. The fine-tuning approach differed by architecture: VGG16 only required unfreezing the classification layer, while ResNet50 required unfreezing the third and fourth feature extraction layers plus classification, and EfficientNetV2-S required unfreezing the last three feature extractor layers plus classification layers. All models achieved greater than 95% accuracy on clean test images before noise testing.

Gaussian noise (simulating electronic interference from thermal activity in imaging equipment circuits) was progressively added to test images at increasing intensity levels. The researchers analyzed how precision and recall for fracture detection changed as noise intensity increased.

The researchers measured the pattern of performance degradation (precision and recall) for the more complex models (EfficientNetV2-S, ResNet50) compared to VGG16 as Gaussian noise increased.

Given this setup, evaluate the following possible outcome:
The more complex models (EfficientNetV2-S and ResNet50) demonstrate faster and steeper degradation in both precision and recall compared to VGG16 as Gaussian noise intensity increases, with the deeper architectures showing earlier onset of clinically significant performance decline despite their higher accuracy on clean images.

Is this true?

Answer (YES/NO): YES